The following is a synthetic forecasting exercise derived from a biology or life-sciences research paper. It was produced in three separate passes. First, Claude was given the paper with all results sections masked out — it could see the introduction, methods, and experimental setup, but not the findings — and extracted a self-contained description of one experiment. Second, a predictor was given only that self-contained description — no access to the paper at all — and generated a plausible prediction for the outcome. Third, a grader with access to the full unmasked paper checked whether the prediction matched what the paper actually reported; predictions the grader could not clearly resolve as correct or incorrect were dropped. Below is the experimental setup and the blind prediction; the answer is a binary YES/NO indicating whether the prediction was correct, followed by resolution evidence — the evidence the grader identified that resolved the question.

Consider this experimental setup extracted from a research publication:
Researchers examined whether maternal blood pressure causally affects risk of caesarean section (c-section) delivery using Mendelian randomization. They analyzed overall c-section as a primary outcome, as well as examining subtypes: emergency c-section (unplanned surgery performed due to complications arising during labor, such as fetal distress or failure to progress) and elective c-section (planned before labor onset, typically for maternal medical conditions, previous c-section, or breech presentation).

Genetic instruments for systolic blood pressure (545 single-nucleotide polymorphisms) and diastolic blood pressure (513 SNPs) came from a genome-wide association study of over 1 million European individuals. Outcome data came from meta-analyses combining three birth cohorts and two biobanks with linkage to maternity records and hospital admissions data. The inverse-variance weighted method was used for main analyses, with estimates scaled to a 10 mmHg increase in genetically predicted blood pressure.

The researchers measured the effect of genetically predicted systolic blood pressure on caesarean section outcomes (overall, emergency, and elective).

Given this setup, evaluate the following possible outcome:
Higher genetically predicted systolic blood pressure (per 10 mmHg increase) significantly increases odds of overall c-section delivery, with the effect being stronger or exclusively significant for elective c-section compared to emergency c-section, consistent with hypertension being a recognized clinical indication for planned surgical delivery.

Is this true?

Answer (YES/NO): NO